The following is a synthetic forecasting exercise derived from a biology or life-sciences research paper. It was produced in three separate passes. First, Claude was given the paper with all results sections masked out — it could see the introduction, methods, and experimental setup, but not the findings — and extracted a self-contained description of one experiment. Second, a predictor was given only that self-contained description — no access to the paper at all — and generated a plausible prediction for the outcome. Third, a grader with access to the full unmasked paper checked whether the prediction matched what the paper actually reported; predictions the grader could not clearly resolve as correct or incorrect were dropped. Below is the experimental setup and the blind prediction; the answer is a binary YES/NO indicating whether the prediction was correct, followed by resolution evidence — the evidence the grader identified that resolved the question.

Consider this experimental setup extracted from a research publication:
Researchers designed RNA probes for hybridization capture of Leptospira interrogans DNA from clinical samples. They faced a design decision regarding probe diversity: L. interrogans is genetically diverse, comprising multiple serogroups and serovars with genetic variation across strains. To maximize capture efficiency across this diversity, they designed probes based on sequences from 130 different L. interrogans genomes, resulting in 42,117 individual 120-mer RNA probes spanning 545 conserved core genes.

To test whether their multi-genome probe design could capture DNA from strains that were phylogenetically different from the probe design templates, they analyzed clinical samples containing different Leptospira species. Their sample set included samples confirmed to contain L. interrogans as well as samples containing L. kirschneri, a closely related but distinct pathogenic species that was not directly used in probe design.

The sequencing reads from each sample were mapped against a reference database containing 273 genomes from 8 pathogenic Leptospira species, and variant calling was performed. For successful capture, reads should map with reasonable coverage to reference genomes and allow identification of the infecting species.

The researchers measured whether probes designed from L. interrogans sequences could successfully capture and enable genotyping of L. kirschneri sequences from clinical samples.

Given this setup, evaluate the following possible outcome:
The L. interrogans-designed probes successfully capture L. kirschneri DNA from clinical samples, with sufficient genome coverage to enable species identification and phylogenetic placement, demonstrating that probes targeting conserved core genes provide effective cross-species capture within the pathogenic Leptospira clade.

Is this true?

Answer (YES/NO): YES